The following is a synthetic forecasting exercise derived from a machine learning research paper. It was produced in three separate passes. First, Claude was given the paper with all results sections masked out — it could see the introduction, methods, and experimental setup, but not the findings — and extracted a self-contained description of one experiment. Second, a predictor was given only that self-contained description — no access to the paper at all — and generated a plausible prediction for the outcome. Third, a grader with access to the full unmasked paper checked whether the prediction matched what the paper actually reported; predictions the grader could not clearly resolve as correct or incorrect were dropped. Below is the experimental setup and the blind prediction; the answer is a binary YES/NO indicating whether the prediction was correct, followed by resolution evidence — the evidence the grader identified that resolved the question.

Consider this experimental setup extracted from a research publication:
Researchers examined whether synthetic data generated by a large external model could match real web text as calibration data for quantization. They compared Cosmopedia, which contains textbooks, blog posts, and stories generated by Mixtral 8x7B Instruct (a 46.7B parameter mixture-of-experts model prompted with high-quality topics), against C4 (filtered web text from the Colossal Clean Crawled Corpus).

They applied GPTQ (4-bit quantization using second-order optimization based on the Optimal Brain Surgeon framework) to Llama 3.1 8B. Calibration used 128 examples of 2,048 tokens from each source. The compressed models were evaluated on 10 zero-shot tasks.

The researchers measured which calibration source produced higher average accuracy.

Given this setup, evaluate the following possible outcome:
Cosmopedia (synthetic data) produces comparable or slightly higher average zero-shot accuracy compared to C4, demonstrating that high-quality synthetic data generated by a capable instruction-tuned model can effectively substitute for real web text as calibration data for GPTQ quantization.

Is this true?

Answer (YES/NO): YES